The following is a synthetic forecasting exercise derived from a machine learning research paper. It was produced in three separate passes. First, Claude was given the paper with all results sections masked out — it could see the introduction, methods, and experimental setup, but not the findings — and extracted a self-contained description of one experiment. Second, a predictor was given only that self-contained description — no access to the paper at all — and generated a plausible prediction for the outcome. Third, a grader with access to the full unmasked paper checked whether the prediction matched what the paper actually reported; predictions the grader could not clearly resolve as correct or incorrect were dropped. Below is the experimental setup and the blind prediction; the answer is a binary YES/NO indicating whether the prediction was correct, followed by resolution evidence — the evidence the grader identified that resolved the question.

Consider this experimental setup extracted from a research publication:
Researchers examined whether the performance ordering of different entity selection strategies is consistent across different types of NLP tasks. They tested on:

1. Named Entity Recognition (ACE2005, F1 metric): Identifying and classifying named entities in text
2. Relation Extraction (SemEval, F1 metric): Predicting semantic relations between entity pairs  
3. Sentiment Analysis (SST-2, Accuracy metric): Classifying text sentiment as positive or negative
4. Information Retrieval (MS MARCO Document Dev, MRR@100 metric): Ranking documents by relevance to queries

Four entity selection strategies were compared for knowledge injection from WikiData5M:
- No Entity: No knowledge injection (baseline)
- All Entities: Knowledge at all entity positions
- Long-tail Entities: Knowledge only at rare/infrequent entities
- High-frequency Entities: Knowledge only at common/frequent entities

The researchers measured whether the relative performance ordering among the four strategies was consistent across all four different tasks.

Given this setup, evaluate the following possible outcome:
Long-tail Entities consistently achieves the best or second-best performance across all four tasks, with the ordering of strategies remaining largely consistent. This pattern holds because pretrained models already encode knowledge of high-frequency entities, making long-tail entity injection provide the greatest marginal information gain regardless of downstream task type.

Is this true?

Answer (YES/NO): YES